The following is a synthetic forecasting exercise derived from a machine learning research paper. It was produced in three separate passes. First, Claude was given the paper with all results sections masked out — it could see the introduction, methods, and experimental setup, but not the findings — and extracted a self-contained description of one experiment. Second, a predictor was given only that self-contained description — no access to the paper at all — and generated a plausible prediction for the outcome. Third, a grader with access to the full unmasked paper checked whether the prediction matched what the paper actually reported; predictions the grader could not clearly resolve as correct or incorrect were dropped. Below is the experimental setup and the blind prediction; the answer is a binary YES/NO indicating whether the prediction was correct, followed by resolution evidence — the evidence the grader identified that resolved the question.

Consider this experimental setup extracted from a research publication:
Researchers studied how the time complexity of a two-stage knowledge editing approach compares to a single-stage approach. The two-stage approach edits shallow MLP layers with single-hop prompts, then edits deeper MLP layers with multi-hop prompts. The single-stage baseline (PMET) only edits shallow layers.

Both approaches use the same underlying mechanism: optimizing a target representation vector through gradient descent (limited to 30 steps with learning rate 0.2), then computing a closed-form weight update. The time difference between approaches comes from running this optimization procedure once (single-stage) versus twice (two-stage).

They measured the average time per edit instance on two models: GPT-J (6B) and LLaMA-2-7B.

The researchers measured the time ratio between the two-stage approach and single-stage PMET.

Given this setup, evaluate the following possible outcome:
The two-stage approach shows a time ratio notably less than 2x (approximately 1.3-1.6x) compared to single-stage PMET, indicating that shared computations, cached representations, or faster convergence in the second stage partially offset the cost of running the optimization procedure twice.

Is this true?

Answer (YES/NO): NO